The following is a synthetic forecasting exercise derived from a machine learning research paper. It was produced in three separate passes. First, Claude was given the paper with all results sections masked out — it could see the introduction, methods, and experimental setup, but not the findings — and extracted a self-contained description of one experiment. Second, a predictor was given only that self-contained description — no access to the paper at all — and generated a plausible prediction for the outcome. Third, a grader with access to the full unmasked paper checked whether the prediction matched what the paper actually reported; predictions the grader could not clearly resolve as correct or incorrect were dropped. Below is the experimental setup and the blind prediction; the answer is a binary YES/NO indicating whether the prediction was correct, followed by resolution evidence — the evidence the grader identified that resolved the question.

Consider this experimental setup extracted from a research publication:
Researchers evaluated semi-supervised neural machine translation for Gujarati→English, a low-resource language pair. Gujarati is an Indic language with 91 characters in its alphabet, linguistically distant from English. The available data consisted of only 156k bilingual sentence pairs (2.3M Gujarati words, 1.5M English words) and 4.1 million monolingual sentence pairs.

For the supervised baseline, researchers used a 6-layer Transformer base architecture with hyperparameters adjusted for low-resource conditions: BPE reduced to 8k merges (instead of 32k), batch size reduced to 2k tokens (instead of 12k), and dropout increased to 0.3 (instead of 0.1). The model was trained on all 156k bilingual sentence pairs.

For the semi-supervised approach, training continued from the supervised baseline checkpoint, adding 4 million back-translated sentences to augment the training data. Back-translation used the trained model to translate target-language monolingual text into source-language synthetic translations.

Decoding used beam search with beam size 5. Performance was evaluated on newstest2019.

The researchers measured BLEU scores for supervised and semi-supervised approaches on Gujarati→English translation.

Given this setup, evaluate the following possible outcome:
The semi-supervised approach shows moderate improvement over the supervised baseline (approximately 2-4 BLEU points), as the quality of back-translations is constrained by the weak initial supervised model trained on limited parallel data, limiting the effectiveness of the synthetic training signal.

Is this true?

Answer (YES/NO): NO